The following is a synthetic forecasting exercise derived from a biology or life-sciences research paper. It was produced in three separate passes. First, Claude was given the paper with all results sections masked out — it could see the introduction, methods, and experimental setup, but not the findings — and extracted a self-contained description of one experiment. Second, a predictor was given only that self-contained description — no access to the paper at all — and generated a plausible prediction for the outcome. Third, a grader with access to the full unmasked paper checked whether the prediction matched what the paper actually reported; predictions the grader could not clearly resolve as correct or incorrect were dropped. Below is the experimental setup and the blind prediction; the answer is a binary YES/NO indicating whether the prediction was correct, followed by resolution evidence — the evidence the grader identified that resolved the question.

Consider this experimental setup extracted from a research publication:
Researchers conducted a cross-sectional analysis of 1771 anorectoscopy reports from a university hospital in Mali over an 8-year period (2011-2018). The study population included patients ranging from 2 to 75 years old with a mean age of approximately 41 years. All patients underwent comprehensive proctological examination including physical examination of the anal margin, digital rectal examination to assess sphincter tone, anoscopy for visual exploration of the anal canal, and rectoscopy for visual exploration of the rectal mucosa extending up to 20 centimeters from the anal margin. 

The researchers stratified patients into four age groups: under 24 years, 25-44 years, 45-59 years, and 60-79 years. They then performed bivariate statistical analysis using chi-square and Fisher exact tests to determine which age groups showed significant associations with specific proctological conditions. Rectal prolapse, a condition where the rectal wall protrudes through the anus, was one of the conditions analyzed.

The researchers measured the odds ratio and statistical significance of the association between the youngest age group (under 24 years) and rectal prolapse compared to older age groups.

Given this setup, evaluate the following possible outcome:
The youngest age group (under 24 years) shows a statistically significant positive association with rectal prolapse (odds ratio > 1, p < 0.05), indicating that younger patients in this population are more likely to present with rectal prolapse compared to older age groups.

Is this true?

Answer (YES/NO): YES